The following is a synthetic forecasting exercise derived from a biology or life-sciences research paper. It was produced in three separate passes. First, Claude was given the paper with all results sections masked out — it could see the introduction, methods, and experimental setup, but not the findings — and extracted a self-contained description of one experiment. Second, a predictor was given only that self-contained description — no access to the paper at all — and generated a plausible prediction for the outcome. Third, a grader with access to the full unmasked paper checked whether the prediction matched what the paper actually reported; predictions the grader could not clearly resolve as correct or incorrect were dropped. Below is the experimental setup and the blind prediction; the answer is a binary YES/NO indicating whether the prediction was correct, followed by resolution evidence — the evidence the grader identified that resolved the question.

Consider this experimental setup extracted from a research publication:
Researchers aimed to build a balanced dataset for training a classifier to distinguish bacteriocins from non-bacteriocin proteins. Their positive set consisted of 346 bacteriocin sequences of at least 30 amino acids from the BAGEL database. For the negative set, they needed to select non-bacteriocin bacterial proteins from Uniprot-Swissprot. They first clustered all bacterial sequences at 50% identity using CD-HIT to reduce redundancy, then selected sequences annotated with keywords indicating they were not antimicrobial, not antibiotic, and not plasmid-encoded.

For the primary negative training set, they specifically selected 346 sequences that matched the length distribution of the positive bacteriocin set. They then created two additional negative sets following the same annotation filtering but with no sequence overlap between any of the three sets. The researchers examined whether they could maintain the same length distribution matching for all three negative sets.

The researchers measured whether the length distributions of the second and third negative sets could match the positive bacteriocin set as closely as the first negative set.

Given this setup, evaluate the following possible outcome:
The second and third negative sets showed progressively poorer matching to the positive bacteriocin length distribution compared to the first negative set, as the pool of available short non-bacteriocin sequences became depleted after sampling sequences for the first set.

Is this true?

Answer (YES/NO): YES